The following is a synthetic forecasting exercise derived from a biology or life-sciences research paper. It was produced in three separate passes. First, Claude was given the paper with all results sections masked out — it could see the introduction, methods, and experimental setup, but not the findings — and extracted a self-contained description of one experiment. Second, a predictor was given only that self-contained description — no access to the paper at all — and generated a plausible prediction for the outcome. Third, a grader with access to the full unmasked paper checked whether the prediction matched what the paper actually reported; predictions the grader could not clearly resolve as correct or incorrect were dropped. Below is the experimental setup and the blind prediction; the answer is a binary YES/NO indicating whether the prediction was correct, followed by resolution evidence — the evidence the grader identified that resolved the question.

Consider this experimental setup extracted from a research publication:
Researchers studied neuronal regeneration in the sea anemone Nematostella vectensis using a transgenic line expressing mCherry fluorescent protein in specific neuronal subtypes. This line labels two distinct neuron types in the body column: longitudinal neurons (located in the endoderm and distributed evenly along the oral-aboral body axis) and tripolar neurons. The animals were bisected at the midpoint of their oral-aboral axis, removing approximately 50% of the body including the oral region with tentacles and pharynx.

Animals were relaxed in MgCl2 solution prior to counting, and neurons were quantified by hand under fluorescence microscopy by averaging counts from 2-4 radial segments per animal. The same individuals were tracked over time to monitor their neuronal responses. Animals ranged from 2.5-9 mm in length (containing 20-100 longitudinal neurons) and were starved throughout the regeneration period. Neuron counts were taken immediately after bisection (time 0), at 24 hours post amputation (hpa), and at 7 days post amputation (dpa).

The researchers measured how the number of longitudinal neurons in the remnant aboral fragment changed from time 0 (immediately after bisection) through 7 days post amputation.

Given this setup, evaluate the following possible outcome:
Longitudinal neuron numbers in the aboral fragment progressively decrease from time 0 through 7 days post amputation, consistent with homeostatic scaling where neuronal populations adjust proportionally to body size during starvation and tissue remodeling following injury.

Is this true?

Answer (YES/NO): NO